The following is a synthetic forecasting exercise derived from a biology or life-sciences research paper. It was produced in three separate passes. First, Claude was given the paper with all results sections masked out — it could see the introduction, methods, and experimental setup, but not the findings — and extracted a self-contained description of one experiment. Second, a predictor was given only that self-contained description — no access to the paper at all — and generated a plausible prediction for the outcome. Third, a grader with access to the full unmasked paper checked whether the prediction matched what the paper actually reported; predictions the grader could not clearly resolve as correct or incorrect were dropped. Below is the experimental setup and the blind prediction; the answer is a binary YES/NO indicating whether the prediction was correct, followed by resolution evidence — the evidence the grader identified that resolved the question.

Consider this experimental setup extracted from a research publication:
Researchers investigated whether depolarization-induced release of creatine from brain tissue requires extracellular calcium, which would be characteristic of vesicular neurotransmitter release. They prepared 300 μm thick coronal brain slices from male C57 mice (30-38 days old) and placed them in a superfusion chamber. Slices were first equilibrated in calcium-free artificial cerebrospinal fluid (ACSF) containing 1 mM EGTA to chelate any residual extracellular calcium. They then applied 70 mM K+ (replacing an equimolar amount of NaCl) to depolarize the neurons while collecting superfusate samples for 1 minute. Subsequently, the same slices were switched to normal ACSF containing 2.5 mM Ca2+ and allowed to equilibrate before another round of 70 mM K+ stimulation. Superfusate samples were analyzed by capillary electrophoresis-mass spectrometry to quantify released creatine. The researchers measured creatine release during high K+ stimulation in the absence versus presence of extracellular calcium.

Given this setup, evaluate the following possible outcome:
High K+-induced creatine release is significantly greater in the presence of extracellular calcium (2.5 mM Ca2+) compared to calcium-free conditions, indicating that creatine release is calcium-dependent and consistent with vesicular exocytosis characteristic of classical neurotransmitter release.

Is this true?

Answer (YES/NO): YES